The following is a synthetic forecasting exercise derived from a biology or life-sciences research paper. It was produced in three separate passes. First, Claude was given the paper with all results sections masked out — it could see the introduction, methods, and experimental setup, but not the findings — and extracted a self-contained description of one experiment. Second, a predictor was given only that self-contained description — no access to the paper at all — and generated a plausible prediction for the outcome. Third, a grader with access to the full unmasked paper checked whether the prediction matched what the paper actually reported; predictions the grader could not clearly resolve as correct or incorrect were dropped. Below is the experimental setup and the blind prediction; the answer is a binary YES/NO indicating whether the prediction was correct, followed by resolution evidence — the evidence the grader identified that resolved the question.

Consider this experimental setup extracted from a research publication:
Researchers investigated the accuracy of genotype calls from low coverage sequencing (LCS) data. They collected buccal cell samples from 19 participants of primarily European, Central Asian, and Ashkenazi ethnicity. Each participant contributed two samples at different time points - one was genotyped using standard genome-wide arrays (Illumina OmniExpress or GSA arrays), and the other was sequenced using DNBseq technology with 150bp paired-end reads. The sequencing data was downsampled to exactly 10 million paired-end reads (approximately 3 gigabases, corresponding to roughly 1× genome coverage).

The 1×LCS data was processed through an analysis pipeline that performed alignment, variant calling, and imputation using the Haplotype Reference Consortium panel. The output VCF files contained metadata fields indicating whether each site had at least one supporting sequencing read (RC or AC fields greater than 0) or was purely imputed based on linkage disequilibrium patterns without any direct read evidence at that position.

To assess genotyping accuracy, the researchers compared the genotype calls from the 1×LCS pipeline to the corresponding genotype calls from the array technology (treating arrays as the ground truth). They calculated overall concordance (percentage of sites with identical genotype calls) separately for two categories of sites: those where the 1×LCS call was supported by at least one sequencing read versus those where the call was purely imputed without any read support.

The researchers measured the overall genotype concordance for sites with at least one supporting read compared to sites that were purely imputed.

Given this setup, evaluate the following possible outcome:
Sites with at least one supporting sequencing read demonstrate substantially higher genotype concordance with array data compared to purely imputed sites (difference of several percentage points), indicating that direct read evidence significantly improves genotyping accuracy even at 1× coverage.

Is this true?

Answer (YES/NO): NO